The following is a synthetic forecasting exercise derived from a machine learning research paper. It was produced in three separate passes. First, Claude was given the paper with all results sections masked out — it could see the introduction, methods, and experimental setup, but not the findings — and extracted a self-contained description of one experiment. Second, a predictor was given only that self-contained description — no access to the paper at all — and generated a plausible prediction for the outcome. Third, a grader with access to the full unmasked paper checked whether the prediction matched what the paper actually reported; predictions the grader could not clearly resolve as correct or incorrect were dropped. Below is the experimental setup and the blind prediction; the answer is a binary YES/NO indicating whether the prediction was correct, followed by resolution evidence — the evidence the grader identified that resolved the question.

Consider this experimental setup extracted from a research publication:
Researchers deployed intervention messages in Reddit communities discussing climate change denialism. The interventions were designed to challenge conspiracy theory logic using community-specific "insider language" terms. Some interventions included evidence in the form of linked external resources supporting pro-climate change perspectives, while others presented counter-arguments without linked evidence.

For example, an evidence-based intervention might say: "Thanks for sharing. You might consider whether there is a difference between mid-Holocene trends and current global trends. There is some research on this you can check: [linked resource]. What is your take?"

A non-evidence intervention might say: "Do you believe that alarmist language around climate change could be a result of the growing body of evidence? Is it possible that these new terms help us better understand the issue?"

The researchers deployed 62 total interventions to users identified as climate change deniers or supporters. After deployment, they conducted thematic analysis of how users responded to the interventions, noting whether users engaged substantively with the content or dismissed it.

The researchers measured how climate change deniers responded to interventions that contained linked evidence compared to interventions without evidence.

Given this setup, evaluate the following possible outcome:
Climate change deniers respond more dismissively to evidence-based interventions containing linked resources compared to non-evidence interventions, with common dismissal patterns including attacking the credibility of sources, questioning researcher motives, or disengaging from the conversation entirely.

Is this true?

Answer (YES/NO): NO